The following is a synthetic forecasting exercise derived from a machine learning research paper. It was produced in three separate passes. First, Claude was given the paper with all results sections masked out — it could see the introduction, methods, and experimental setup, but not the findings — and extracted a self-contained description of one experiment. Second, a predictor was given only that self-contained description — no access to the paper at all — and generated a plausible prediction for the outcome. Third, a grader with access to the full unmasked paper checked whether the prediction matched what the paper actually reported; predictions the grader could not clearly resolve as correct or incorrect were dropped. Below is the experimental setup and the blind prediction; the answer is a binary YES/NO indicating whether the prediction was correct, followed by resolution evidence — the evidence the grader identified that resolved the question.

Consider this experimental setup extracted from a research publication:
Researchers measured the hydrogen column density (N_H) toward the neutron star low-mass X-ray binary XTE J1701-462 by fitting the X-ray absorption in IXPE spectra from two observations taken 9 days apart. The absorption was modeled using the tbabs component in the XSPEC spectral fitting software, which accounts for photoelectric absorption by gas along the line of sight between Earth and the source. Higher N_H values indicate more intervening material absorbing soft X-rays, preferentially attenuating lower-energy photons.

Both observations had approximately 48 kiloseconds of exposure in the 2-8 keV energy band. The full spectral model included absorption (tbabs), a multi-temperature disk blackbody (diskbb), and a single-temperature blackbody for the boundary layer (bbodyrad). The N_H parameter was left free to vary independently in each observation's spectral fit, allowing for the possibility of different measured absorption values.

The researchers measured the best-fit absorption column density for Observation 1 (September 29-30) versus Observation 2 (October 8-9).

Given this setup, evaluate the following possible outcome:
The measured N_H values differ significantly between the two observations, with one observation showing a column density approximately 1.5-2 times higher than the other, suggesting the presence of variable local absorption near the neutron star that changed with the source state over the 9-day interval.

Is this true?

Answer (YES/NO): NO